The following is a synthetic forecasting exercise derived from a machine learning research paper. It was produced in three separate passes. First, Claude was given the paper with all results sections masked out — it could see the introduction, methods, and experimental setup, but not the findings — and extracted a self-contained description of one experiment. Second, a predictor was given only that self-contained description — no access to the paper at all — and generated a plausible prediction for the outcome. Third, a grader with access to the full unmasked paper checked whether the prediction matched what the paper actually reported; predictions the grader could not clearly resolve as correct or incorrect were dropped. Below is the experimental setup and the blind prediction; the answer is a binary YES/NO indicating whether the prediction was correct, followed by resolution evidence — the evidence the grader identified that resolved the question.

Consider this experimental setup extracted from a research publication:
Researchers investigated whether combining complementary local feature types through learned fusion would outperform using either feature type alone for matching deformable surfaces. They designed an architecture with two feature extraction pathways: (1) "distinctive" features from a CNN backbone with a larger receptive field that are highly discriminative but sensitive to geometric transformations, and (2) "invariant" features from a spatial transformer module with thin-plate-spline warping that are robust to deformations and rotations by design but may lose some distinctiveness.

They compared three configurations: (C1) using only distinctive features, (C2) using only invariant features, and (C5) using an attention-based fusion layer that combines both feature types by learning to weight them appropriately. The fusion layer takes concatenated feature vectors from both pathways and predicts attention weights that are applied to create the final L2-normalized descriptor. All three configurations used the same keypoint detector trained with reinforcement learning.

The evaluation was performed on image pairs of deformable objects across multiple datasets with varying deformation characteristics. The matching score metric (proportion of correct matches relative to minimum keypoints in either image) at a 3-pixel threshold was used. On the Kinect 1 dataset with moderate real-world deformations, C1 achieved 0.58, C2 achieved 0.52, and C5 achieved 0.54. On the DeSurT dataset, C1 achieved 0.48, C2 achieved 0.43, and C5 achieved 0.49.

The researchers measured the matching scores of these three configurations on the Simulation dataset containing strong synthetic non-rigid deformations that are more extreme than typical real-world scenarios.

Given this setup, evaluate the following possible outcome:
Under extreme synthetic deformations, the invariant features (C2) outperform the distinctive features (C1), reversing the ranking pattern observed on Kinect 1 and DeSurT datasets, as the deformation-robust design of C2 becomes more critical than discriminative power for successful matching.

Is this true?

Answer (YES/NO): YES